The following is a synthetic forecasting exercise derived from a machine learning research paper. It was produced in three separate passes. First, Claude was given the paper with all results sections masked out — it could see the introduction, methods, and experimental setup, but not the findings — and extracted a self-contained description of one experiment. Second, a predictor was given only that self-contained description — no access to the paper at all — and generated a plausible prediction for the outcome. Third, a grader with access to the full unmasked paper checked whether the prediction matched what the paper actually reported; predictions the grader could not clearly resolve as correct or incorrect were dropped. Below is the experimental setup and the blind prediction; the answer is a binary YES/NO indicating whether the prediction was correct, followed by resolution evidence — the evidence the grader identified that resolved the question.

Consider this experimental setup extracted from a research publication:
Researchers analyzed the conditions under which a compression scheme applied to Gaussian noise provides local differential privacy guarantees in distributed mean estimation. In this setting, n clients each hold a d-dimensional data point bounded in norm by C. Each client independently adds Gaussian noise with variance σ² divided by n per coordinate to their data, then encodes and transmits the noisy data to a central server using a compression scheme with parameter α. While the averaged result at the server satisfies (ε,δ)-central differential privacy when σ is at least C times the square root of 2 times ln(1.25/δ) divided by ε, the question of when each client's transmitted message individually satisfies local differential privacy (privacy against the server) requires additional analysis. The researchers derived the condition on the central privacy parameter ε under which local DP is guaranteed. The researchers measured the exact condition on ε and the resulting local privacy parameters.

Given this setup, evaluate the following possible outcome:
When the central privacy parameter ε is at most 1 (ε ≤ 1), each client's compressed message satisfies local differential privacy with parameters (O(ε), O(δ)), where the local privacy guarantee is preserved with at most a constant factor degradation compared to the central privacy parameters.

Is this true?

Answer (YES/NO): NO